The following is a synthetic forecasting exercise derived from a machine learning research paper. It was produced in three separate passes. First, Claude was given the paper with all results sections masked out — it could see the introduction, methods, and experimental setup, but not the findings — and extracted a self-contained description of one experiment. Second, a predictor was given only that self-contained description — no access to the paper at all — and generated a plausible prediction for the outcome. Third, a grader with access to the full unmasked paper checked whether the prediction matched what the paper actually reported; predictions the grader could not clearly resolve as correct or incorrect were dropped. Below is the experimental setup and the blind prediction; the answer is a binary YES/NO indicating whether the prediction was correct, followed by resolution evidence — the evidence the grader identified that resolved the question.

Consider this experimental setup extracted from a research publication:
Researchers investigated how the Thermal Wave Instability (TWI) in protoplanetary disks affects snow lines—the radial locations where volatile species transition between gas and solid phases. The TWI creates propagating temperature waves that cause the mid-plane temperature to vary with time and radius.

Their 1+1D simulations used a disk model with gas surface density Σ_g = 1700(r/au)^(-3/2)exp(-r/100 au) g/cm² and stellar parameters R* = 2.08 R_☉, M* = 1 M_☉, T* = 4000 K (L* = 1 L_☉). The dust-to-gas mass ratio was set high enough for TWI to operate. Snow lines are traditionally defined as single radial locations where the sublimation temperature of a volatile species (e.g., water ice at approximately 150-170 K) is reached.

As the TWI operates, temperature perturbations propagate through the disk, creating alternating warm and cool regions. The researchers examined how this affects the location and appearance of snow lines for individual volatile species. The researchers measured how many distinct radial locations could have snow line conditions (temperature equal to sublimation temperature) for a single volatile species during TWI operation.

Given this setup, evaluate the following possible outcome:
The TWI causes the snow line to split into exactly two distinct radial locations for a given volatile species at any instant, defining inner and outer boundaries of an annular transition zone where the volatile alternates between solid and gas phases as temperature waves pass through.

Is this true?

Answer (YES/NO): NO